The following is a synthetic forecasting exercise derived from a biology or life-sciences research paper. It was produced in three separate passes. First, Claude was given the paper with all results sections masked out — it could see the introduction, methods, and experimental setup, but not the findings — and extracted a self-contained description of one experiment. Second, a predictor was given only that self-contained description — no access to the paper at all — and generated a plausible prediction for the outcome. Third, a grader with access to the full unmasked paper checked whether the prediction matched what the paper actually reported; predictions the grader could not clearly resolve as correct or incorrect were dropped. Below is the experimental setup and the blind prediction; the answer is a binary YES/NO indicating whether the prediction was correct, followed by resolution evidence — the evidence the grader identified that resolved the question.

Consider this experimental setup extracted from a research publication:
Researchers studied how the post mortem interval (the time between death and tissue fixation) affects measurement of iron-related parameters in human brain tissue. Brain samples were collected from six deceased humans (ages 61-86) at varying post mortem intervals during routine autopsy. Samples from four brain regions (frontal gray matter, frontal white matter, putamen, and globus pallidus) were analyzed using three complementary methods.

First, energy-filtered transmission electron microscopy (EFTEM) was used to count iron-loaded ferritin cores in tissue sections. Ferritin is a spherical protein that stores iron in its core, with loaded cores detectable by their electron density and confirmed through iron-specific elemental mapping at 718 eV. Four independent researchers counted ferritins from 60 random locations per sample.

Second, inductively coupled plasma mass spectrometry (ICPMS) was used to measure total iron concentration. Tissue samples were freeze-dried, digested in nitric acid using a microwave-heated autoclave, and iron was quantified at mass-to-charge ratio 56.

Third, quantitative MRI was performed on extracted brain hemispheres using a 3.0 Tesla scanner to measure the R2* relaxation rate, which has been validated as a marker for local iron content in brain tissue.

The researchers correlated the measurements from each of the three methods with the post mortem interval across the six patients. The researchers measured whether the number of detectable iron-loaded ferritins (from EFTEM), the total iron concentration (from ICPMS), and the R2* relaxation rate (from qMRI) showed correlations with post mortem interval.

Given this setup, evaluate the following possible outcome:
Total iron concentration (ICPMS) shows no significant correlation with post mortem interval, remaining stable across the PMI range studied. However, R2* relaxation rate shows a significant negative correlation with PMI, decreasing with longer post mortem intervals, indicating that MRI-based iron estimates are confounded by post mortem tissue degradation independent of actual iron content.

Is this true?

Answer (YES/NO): NO